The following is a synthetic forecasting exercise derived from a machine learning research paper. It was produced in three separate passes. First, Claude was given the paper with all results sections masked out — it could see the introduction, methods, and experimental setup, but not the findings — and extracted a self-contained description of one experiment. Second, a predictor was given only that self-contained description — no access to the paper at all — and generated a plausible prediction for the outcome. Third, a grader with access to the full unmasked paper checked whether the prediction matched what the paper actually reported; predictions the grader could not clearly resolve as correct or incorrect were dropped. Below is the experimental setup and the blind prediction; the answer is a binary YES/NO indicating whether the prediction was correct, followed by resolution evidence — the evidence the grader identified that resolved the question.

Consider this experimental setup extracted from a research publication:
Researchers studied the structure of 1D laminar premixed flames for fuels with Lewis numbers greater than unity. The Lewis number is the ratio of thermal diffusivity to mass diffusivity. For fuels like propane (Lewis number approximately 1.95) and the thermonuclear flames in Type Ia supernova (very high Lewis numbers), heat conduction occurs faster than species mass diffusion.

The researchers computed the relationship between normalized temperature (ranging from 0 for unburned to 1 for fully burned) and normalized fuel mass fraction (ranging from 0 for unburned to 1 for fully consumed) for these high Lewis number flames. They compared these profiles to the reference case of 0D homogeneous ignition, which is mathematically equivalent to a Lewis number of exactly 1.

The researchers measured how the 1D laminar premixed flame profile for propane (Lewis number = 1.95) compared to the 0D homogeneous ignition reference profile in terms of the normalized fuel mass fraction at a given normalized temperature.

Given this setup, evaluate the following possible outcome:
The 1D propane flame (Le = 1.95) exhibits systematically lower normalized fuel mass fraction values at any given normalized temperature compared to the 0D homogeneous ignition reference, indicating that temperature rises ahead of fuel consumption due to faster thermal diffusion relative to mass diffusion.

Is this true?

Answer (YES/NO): NO